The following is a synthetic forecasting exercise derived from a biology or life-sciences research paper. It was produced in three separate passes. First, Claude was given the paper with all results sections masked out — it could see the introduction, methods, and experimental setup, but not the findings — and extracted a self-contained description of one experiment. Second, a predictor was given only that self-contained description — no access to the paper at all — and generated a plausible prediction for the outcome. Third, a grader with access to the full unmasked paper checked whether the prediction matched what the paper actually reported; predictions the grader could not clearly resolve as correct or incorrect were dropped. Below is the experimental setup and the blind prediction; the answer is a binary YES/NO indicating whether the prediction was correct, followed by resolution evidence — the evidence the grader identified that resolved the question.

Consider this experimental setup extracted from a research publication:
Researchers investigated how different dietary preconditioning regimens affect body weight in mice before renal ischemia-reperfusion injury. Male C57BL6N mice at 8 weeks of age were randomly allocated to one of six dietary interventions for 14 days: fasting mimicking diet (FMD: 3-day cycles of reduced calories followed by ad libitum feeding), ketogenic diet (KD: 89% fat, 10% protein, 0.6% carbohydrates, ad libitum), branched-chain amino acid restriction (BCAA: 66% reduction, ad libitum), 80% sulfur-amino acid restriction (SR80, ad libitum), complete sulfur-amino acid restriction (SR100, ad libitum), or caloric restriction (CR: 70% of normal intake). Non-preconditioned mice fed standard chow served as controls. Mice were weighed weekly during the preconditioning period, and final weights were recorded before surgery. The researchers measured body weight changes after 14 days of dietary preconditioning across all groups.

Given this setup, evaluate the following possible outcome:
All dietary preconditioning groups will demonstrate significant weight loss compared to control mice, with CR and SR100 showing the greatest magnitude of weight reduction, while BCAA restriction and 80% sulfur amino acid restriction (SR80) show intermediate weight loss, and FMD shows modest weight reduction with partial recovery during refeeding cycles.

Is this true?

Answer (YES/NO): NO